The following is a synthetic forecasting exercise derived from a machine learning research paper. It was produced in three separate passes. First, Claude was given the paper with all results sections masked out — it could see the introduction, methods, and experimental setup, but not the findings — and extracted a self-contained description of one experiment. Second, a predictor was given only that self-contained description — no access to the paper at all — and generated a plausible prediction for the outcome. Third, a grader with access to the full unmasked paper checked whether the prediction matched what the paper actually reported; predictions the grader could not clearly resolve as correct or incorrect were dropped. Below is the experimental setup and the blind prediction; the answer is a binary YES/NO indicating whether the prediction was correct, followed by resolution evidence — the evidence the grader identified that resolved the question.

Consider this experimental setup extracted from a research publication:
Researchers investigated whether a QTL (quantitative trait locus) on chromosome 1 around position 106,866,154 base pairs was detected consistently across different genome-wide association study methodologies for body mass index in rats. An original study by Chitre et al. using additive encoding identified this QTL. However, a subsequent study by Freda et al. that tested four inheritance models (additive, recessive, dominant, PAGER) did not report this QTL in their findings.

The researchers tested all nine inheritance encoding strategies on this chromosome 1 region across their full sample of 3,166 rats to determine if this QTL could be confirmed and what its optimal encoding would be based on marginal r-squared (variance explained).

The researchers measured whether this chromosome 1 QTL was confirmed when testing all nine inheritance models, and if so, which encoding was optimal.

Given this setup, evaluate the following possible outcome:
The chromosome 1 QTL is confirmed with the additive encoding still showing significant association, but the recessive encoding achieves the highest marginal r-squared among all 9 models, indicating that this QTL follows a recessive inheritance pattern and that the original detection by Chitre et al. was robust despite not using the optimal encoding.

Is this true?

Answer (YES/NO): NO